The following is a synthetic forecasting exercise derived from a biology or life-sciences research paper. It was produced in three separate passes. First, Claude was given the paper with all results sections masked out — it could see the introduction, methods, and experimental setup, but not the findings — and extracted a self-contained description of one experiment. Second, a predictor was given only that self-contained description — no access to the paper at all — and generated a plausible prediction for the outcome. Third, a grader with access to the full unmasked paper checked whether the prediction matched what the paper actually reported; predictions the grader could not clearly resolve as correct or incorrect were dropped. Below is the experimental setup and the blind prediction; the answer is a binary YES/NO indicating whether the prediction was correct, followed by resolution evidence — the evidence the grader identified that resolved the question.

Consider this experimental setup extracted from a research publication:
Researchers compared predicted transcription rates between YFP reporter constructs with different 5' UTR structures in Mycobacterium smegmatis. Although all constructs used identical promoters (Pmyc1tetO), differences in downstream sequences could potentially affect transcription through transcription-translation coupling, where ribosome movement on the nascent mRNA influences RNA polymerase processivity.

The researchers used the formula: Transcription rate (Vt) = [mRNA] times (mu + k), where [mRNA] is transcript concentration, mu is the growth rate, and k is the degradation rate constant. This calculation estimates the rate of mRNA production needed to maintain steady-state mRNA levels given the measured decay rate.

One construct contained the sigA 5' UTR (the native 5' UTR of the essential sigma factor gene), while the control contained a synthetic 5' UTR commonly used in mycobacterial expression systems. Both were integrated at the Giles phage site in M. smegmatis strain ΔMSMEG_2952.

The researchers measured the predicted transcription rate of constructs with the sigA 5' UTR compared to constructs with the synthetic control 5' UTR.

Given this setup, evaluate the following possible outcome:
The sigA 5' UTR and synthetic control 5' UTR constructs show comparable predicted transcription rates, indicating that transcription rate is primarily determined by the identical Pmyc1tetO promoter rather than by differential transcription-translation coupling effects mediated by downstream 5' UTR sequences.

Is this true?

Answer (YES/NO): NO